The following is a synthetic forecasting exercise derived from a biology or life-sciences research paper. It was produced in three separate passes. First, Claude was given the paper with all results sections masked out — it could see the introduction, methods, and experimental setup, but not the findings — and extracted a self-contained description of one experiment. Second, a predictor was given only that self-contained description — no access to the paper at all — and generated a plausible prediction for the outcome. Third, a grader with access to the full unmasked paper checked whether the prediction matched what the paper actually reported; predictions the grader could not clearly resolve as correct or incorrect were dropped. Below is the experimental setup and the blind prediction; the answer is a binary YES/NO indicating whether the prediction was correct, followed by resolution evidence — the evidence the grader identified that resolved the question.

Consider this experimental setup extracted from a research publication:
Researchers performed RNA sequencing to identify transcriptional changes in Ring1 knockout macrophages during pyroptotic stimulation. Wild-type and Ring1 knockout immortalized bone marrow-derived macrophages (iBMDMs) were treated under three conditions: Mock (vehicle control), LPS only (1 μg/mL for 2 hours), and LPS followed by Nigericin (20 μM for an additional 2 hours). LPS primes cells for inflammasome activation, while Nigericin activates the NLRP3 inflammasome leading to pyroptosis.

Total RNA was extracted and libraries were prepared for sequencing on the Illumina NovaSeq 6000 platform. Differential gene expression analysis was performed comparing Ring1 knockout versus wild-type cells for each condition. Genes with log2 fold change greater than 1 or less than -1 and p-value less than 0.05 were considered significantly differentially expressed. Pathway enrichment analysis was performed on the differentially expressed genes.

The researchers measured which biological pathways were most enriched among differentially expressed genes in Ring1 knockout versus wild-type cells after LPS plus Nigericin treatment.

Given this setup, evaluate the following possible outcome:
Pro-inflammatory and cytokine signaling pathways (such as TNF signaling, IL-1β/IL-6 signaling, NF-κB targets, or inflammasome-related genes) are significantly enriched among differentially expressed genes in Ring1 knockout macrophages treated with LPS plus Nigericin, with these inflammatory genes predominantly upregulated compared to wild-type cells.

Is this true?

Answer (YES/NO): NO